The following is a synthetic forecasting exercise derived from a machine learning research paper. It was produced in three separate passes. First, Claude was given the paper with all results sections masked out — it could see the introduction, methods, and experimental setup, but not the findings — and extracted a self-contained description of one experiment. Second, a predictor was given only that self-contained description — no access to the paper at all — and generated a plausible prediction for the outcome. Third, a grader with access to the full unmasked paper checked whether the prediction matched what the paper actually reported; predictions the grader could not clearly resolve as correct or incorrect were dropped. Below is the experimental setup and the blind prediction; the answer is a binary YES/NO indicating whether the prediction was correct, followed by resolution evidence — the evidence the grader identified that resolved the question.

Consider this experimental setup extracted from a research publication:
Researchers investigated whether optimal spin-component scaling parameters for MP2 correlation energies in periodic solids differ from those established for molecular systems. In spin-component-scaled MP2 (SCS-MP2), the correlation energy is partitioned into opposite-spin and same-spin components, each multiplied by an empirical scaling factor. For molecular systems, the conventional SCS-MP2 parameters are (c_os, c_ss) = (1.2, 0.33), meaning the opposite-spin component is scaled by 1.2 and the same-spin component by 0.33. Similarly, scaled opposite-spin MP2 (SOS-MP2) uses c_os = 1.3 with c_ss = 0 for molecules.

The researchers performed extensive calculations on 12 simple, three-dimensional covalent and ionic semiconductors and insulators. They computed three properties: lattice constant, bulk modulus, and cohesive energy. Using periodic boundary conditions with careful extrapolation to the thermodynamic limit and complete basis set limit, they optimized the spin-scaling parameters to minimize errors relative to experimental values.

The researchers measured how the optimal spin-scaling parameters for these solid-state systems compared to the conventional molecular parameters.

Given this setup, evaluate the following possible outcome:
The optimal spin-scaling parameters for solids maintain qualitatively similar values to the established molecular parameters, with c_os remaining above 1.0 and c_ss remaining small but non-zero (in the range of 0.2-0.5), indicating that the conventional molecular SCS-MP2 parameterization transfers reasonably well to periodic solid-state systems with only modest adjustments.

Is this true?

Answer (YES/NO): YES